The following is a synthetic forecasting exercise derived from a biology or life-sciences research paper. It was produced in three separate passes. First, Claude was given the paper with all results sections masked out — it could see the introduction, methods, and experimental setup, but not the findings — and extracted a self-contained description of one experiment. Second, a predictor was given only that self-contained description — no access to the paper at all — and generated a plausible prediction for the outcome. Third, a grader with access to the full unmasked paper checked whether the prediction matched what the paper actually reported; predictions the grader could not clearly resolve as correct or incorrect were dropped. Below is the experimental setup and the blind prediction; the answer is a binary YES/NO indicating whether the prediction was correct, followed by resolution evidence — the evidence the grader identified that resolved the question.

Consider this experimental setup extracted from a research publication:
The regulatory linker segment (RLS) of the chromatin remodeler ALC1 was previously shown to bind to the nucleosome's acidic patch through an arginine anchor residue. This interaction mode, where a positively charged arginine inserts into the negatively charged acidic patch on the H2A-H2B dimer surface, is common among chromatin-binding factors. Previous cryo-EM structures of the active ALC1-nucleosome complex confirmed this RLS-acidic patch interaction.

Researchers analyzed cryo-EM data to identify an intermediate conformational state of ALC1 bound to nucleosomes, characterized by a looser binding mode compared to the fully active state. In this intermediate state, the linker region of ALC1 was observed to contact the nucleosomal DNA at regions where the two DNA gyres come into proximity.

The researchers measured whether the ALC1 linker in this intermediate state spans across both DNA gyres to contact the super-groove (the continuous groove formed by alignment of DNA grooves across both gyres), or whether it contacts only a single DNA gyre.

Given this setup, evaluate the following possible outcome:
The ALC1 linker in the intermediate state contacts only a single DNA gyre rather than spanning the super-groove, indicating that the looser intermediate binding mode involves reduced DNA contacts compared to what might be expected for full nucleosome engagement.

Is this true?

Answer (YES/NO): NO